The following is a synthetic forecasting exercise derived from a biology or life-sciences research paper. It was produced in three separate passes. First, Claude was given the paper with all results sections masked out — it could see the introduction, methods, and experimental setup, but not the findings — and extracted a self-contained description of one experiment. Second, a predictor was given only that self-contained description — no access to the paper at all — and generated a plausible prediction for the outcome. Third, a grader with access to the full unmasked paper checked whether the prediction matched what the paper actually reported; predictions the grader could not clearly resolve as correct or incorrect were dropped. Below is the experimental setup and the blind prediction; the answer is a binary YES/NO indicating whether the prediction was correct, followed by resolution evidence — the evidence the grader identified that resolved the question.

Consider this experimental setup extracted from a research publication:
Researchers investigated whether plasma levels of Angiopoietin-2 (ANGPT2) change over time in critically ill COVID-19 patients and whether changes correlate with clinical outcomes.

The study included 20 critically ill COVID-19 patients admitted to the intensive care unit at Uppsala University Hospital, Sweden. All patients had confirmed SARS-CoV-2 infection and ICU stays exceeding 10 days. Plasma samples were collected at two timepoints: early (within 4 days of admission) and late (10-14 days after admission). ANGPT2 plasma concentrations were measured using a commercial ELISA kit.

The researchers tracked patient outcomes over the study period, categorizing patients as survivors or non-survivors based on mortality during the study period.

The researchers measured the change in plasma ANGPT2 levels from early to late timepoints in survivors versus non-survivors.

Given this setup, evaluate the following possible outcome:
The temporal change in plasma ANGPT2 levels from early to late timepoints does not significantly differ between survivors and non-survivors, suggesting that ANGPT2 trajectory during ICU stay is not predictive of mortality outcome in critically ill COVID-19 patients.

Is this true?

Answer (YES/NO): NO